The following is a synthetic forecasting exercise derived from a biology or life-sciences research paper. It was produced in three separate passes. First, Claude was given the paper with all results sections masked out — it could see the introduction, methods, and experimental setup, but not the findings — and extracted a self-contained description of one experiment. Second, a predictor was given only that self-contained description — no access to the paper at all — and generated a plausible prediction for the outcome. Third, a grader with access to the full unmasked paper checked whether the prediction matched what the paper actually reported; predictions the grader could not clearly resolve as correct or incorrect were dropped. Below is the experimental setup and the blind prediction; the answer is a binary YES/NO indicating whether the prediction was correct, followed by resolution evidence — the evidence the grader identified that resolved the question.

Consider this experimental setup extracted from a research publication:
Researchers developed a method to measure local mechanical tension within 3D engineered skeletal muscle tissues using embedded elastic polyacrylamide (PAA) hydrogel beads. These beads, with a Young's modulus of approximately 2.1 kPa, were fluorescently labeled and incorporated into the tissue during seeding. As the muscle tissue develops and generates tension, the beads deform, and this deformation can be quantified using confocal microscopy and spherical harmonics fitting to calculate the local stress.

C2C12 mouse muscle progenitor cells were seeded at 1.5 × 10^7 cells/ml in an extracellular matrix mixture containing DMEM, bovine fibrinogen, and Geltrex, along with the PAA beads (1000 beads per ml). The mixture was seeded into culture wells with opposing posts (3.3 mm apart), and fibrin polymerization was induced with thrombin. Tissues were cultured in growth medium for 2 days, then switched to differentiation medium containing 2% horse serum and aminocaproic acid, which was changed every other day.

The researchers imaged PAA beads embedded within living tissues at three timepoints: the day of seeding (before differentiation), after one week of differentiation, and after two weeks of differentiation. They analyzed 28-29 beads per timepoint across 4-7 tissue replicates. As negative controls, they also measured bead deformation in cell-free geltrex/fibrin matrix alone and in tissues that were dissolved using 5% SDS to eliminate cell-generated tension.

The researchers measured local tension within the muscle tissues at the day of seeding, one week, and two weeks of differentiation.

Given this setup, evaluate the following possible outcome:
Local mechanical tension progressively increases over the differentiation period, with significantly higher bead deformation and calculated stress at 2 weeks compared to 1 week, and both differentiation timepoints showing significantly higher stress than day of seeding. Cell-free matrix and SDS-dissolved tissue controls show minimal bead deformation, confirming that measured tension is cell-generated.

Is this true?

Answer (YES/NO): NO